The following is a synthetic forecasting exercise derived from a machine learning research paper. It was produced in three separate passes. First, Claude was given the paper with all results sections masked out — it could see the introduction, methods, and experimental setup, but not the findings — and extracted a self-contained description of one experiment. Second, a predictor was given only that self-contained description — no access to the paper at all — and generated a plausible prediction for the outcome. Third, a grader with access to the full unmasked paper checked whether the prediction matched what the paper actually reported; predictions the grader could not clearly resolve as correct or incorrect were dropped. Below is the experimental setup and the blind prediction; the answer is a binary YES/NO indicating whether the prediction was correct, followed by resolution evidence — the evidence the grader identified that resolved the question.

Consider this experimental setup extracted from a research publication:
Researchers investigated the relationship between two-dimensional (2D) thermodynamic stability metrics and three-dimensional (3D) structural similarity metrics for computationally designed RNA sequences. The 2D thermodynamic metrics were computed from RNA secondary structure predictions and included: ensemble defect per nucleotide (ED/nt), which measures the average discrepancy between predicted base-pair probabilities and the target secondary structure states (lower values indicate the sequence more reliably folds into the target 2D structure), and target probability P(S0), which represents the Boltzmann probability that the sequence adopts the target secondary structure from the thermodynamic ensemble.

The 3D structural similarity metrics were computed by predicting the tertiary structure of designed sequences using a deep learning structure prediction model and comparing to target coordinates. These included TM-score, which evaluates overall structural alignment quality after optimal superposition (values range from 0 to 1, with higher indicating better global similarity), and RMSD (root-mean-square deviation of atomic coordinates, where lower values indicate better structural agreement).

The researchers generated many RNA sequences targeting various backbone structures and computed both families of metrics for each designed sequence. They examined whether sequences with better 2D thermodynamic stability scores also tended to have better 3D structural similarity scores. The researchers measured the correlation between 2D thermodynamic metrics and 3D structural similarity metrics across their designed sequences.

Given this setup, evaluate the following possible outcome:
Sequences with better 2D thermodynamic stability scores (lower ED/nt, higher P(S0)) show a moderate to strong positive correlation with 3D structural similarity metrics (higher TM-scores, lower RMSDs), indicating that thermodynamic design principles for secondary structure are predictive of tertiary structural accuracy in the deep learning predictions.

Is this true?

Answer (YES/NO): NO